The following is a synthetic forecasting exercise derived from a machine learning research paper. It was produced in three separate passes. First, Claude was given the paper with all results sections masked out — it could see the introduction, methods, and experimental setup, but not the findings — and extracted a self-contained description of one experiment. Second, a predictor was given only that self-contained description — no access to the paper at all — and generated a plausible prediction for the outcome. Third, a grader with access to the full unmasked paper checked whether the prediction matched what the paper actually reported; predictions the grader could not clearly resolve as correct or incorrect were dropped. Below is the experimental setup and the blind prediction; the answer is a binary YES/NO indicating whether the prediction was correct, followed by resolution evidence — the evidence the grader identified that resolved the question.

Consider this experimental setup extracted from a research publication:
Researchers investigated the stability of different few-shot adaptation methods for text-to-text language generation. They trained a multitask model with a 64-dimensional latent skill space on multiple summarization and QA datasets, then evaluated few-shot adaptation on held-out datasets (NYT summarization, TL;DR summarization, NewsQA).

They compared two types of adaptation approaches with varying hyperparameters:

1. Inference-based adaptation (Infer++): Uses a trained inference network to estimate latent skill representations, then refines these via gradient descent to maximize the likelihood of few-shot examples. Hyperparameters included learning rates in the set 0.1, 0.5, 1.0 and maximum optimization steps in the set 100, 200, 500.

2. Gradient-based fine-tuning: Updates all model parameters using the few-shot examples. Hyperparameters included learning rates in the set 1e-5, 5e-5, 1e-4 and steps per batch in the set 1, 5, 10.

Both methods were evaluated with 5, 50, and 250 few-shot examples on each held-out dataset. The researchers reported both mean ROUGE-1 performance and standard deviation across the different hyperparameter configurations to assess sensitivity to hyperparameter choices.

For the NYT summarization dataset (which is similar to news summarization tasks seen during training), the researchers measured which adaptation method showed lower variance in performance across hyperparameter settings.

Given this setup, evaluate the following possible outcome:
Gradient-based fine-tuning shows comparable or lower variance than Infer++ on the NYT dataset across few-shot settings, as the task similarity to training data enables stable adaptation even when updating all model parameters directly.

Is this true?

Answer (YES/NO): NO